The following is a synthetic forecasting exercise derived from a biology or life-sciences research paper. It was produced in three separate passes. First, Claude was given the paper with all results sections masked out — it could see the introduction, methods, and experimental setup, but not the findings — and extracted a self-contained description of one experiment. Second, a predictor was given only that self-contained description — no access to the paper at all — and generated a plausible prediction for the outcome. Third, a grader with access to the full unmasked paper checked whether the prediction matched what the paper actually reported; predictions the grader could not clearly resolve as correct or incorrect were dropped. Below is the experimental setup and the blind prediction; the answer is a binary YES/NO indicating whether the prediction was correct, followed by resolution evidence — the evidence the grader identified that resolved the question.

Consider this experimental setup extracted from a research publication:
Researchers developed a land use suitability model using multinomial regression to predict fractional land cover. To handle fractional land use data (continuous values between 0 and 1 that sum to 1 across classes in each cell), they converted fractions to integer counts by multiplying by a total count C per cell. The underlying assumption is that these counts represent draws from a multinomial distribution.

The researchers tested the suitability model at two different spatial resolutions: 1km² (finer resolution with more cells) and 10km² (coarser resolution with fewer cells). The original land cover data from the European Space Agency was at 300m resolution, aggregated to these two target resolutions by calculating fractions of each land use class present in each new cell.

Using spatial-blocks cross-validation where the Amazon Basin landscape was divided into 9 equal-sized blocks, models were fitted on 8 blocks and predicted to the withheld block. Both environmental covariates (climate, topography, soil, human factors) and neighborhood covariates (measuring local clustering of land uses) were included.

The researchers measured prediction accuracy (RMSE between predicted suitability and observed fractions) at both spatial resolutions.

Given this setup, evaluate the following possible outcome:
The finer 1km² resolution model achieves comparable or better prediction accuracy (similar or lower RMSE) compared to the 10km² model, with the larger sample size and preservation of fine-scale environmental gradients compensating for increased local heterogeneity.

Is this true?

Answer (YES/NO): NO